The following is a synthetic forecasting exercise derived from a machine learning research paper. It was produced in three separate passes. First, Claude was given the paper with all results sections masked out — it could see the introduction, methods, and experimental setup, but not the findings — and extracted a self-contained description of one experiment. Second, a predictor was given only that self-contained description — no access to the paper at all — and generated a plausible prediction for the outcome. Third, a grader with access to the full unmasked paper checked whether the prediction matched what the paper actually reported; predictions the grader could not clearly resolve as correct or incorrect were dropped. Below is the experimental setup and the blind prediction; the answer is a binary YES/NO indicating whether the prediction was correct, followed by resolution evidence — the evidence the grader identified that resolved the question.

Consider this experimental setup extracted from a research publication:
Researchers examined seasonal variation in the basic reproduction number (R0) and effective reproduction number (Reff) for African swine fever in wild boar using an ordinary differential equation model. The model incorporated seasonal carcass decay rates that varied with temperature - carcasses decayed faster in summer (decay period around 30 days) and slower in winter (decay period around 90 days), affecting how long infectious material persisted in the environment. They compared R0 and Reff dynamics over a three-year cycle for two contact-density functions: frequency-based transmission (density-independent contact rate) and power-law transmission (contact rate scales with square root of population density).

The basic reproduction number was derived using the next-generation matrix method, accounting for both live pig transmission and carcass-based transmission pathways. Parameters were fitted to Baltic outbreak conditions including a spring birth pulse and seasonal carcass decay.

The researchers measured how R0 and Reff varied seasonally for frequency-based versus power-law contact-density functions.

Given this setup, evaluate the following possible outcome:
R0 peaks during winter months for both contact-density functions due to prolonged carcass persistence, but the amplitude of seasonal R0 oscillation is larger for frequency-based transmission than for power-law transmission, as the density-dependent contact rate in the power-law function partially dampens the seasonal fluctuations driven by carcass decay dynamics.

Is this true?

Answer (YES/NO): NO